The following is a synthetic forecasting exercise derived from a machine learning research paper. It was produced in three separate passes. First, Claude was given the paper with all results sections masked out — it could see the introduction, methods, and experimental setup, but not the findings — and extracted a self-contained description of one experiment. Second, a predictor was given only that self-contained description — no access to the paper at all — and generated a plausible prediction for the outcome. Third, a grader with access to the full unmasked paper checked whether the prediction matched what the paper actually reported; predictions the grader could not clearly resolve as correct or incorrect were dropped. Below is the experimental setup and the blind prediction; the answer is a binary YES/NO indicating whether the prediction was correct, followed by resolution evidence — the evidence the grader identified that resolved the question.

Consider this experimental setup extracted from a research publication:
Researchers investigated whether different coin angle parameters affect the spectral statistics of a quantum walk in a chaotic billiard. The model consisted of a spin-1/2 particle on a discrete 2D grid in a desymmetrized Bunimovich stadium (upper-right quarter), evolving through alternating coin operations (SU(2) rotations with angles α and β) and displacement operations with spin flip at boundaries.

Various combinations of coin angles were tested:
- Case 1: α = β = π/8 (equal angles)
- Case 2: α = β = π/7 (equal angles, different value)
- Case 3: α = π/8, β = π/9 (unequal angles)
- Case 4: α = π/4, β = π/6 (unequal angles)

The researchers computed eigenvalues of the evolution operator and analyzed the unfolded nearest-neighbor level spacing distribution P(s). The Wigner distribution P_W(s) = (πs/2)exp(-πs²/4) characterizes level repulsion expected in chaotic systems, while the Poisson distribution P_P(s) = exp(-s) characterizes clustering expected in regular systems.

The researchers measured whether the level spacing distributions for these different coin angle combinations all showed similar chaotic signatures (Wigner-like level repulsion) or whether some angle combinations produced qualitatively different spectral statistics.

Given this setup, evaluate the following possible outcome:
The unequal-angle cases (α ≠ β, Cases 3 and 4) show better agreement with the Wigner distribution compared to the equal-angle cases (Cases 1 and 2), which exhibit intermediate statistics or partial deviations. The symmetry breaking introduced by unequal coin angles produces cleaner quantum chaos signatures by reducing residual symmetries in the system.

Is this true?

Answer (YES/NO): NO